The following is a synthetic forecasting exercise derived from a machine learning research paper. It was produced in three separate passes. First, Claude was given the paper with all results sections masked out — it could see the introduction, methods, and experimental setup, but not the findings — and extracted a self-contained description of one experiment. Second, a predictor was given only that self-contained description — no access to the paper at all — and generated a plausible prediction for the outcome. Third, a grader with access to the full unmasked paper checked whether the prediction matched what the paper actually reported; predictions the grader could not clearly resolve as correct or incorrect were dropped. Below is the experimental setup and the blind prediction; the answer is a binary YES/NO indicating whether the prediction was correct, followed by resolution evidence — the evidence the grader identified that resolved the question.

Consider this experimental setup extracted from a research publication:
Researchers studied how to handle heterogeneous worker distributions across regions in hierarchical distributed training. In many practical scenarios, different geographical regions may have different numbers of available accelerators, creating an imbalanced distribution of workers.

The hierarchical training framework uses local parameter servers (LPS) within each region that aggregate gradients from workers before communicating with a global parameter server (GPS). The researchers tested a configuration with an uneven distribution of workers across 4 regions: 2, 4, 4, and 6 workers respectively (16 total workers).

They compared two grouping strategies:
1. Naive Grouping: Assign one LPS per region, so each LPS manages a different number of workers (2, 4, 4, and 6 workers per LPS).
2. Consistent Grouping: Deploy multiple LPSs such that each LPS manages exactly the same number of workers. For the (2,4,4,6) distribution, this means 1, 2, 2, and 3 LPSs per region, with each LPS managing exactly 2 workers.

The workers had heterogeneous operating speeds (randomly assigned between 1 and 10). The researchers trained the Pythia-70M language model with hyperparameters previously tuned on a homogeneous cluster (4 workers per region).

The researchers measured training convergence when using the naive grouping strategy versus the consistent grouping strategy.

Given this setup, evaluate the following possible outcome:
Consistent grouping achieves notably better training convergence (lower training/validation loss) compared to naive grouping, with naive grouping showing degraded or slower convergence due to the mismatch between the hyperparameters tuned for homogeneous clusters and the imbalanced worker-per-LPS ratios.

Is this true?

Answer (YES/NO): NO